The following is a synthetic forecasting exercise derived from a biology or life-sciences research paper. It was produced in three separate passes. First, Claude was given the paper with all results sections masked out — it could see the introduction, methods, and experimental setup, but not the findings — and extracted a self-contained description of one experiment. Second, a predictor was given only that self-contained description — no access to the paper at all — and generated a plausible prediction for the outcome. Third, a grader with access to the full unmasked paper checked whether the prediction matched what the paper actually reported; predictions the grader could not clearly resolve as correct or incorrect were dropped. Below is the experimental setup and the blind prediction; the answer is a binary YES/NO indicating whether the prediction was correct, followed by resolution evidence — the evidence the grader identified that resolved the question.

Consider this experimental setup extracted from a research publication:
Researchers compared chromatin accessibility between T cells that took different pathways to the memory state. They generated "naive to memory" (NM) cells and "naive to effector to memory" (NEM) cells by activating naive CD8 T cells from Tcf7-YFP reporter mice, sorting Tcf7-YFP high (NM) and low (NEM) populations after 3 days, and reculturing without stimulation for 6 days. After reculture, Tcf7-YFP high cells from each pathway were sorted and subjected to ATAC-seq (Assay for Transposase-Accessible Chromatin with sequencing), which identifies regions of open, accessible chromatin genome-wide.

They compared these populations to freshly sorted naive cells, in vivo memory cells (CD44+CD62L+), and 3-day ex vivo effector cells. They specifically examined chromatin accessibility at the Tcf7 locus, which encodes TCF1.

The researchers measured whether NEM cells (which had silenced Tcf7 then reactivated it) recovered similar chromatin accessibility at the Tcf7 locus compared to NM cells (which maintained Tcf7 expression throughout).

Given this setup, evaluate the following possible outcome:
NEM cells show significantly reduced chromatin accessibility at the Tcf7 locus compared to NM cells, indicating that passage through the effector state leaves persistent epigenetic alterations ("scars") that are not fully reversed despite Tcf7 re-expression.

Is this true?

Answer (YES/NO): NO